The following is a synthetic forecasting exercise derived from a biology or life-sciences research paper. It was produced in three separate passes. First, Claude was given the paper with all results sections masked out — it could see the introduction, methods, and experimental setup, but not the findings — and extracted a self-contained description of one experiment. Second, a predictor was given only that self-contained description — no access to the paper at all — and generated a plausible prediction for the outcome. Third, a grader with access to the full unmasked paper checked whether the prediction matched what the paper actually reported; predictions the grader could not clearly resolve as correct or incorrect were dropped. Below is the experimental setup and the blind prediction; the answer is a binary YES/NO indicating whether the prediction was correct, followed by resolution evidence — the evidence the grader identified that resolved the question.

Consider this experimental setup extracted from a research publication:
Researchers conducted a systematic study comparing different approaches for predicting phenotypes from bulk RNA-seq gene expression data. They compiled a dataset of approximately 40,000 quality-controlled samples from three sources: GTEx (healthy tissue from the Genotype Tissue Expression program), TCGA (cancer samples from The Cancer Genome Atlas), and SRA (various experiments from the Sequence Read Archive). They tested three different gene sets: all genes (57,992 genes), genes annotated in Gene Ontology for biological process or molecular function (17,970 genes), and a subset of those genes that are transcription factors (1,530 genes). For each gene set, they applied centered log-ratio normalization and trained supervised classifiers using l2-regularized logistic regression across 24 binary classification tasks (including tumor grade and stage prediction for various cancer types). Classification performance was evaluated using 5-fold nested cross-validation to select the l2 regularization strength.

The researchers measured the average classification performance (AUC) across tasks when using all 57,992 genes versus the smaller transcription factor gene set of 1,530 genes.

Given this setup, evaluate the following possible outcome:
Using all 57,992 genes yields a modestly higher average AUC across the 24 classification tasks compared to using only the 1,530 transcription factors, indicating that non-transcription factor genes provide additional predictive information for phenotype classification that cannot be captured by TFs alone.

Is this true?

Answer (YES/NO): NO